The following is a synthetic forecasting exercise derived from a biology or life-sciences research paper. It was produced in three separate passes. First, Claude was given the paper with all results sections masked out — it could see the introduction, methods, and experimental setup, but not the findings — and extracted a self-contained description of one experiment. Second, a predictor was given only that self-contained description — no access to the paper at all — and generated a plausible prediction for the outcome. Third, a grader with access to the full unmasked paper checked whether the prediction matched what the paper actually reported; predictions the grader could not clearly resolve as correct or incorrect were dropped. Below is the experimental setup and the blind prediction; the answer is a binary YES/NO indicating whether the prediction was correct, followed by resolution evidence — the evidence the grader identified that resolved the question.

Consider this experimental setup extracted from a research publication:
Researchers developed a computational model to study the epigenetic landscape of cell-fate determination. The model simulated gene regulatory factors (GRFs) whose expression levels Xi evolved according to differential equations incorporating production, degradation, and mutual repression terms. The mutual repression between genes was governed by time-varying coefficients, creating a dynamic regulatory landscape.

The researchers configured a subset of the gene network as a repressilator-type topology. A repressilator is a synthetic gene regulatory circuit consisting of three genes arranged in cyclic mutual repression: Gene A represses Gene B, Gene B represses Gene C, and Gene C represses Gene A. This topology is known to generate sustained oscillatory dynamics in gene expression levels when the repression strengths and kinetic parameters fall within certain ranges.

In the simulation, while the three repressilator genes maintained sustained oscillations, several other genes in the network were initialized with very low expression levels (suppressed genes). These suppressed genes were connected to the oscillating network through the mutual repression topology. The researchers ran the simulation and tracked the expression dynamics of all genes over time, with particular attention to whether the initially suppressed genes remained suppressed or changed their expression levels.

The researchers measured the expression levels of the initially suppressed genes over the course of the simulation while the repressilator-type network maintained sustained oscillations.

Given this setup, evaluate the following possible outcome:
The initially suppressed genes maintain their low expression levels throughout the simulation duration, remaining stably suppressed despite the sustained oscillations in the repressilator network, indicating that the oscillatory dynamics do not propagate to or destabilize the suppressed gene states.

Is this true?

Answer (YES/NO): NO